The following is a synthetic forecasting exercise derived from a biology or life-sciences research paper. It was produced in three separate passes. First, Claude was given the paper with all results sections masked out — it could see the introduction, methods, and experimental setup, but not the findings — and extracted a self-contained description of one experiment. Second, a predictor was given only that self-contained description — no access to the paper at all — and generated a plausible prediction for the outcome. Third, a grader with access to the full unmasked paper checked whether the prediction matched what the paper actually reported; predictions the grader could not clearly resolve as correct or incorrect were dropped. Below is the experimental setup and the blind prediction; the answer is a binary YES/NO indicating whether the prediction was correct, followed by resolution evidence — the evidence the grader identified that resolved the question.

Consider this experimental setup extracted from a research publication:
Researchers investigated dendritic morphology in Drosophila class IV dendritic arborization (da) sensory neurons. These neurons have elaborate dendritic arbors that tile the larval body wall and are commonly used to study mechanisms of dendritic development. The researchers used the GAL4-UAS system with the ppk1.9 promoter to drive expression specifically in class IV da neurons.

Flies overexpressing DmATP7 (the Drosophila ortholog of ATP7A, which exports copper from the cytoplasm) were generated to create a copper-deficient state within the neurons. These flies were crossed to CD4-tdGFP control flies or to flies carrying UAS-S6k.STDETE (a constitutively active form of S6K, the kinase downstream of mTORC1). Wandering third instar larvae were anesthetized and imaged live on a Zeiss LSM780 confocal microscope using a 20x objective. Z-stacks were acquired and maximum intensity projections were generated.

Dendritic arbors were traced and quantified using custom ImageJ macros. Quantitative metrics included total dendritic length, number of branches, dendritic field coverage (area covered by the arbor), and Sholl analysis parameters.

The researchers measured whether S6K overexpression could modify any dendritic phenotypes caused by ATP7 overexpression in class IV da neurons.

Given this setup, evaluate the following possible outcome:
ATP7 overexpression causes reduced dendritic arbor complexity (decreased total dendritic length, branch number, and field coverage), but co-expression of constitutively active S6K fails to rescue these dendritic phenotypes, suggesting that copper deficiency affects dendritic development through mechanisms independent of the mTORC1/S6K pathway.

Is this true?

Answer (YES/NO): NO